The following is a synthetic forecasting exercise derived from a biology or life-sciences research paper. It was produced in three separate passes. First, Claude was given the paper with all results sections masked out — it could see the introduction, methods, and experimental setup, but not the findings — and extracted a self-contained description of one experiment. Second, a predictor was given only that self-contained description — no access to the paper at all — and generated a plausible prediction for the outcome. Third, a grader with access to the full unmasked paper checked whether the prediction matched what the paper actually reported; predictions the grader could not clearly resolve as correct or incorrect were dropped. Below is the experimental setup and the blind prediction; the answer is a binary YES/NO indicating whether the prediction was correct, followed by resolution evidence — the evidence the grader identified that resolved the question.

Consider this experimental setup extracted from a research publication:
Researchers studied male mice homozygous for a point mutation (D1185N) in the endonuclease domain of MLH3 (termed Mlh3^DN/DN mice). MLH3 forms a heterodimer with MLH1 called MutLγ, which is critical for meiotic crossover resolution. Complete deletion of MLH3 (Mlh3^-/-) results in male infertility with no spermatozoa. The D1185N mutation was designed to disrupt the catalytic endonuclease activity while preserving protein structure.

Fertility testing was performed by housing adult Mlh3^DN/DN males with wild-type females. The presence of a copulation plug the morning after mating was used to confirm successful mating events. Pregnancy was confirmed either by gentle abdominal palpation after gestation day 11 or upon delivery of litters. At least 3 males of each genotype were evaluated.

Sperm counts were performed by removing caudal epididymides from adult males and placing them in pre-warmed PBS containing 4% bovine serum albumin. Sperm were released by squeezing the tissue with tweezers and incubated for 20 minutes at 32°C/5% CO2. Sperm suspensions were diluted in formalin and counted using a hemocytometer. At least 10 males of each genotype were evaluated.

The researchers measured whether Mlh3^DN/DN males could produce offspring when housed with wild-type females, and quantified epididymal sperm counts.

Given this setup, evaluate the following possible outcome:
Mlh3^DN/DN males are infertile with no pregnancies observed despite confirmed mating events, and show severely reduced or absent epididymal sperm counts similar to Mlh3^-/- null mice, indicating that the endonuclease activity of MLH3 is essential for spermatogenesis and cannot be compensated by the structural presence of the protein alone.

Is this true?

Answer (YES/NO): YES